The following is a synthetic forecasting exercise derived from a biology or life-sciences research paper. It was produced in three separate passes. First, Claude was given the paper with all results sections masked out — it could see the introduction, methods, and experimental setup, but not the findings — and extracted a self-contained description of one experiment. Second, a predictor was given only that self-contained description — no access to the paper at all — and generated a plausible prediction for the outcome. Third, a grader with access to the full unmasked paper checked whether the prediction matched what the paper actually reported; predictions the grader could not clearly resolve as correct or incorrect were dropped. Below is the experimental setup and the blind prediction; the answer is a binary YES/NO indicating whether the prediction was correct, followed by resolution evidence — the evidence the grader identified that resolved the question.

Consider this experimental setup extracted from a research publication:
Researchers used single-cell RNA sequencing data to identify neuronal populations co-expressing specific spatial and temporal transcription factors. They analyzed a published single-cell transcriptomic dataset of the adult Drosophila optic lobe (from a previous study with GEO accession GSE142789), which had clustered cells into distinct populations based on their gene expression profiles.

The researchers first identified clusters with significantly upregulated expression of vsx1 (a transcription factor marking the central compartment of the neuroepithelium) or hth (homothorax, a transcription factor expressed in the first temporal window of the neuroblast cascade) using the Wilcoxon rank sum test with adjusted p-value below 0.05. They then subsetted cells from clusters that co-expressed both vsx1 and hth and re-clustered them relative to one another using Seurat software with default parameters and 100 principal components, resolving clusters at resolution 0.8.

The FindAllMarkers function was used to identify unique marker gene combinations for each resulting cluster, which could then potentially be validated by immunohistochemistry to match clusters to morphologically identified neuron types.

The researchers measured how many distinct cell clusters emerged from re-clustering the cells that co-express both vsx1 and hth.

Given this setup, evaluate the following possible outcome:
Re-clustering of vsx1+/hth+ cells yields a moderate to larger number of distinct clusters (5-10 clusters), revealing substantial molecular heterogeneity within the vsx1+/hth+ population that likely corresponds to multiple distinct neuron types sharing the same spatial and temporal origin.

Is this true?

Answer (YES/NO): YES